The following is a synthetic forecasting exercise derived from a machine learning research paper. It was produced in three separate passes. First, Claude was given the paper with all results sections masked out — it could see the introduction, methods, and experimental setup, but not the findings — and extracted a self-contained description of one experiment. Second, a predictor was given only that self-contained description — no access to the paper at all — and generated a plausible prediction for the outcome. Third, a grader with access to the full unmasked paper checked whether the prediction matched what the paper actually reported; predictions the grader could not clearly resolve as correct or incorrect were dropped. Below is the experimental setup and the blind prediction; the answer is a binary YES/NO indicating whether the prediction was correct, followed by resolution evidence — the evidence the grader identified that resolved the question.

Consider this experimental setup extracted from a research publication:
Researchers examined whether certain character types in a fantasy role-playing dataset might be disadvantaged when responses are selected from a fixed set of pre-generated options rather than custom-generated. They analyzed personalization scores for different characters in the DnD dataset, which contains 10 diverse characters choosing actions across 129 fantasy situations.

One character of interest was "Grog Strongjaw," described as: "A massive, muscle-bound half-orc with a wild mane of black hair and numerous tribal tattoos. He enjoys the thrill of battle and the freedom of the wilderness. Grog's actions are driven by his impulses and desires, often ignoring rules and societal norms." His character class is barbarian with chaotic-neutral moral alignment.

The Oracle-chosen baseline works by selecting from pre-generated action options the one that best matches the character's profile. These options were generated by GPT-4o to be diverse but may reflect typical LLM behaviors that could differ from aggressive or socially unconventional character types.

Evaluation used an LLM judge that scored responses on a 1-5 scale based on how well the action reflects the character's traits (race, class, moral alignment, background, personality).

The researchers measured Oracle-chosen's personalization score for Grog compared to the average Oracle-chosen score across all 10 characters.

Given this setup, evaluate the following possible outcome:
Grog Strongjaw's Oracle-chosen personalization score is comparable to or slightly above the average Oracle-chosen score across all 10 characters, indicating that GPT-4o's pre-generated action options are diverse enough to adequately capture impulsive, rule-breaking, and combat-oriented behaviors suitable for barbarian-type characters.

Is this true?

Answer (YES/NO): NO